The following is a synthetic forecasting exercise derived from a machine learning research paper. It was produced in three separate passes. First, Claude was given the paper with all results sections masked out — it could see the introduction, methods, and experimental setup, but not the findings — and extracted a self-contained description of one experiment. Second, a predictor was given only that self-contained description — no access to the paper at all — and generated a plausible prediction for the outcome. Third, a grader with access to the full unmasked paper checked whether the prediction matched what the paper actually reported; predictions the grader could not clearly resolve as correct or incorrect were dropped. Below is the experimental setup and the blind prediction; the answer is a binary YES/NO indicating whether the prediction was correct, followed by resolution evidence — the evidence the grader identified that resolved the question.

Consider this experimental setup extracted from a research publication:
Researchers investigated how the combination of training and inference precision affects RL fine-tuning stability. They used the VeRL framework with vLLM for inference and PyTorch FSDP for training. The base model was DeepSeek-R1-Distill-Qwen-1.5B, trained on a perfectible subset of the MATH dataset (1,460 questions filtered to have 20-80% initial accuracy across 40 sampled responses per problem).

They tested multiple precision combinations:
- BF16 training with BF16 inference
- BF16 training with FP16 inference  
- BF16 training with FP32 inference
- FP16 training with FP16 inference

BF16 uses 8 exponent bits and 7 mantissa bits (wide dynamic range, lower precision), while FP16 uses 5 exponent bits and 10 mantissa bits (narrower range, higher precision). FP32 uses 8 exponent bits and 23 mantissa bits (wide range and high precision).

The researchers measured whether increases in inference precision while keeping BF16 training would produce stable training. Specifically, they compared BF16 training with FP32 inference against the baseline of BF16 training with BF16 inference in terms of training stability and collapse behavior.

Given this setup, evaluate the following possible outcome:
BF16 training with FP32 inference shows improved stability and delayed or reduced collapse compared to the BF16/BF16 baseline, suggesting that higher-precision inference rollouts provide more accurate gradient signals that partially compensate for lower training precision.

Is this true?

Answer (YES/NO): YES